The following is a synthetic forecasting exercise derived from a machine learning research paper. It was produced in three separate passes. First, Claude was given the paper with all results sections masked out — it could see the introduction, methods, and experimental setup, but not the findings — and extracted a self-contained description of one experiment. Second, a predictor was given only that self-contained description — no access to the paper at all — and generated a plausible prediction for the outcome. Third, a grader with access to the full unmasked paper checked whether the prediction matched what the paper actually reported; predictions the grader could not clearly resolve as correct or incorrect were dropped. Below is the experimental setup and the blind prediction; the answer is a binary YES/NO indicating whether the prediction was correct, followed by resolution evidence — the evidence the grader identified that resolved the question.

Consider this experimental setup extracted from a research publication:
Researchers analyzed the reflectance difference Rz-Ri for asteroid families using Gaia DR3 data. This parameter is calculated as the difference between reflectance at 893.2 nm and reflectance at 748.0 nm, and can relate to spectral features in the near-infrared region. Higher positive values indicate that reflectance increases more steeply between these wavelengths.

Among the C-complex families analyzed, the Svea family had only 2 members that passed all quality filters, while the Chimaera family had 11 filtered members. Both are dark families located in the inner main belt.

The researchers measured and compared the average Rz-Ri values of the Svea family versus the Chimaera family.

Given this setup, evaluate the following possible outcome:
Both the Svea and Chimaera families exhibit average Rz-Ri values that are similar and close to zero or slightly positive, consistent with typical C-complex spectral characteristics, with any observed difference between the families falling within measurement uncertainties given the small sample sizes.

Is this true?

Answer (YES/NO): NO